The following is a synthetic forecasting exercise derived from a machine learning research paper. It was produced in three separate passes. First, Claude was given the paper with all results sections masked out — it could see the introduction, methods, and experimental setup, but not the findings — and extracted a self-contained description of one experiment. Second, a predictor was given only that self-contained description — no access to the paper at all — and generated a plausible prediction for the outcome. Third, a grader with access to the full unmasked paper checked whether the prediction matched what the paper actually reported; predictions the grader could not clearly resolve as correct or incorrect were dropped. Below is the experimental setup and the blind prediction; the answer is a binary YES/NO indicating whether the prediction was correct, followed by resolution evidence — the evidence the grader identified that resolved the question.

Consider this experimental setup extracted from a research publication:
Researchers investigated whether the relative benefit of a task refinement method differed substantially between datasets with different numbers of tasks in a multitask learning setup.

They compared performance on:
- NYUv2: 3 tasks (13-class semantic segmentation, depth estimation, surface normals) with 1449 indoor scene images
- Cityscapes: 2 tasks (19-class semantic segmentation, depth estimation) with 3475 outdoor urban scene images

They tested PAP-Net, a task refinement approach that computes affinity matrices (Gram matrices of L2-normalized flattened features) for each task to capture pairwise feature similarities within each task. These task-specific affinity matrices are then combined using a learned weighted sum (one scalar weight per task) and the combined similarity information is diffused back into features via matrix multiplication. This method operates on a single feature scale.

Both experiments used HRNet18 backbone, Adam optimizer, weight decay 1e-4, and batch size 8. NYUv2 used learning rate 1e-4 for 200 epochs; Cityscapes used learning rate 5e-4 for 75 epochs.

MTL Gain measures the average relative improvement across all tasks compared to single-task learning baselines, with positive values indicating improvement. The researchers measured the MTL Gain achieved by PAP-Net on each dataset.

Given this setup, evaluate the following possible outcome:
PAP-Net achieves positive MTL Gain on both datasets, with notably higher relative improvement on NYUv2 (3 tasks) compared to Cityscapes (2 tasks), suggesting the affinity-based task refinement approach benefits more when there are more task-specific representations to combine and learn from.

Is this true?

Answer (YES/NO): NO